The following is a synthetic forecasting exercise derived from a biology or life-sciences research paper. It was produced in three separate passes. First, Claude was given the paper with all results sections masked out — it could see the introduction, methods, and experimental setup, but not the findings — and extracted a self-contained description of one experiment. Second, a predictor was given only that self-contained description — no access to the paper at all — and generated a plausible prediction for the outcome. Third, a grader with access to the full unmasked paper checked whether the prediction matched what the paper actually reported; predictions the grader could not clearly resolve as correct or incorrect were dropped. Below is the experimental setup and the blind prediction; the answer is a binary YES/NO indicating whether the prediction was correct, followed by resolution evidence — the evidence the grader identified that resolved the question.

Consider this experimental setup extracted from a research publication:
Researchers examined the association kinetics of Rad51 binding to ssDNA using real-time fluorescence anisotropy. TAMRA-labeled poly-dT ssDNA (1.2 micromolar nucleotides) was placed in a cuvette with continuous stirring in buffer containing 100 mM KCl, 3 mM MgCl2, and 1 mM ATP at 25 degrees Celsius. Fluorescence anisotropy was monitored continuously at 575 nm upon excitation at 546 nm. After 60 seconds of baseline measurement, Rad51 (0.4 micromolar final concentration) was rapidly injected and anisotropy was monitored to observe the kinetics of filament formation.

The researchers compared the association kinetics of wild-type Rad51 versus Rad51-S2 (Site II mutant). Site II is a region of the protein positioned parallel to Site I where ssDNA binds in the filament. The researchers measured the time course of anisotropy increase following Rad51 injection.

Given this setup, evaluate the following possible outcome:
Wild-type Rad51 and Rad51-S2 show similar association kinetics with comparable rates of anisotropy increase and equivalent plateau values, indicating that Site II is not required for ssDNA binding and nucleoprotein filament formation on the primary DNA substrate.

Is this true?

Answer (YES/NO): NO